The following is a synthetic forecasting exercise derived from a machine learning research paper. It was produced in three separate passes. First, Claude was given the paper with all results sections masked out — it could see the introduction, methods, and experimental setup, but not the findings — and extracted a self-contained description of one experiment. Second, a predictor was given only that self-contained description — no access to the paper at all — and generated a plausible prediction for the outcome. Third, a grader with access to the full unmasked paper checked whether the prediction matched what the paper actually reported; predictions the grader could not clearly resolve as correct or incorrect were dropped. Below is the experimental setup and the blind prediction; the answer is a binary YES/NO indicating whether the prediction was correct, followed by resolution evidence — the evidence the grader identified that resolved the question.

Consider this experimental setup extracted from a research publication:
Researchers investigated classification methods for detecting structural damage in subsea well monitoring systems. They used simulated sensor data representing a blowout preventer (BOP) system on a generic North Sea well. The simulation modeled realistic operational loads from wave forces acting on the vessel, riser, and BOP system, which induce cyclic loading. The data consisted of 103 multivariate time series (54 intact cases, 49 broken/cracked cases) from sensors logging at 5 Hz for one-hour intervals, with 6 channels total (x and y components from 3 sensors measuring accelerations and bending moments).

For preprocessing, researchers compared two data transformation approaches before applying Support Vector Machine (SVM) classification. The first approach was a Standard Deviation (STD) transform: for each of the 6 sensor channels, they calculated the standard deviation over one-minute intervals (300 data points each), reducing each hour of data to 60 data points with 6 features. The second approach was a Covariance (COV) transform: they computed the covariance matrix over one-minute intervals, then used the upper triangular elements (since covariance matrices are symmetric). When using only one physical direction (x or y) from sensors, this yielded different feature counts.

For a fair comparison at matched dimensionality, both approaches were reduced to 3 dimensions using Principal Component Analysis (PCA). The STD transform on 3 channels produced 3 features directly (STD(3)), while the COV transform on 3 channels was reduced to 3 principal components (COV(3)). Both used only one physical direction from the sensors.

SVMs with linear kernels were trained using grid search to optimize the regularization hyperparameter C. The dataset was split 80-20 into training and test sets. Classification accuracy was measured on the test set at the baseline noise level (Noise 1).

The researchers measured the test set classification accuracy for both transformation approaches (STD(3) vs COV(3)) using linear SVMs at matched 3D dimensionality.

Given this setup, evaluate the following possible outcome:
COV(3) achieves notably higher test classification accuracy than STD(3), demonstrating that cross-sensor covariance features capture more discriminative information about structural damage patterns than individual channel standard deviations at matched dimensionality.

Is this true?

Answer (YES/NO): YES